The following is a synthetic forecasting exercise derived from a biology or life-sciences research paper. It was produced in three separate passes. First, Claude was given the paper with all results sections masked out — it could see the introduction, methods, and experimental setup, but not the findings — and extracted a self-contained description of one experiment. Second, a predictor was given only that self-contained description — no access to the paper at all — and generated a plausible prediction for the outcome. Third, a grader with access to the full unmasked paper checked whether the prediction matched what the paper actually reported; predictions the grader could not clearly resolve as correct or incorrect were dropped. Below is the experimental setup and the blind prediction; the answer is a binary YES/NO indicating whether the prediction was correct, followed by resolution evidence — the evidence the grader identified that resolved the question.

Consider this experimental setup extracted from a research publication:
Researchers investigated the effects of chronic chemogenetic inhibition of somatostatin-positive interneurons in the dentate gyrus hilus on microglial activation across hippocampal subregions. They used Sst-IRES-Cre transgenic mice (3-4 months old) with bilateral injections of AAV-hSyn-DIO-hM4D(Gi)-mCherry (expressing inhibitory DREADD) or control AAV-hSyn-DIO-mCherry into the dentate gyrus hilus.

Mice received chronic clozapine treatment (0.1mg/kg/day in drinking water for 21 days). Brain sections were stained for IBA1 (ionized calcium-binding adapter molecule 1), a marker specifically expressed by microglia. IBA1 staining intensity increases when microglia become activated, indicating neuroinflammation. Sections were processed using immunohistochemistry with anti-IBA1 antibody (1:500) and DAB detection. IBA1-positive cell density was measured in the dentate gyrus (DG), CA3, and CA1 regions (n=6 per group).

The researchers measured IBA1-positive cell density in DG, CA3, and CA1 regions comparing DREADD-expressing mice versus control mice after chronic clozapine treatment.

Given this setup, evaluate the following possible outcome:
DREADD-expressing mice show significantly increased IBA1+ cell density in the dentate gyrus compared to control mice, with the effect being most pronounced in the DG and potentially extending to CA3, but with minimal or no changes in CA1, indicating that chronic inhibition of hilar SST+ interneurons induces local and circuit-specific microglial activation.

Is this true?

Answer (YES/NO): NO